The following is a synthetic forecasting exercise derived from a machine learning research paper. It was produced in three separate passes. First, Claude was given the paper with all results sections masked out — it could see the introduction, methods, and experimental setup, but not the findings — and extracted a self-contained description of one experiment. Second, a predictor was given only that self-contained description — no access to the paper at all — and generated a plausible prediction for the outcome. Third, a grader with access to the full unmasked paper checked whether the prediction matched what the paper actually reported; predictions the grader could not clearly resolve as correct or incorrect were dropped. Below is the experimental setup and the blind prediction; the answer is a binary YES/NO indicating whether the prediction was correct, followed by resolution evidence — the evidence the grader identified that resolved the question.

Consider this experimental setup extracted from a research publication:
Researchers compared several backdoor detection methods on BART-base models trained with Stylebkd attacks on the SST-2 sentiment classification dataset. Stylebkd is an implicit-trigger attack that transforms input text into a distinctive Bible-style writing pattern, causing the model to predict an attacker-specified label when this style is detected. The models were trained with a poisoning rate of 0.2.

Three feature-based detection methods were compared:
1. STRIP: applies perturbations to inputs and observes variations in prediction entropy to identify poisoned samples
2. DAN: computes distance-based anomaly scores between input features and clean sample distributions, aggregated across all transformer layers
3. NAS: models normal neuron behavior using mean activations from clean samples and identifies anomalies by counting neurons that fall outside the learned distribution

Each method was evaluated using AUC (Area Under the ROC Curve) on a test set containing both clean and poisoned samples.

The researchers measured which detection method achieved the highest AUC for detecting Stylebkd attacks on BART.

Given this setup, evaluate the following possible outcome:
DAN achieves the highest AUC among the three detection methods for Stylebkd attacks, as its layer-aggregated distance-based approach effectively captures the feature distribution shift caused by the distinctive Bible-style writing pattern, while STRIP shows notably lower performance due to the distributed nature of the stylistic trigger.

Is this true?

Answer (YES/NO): NO